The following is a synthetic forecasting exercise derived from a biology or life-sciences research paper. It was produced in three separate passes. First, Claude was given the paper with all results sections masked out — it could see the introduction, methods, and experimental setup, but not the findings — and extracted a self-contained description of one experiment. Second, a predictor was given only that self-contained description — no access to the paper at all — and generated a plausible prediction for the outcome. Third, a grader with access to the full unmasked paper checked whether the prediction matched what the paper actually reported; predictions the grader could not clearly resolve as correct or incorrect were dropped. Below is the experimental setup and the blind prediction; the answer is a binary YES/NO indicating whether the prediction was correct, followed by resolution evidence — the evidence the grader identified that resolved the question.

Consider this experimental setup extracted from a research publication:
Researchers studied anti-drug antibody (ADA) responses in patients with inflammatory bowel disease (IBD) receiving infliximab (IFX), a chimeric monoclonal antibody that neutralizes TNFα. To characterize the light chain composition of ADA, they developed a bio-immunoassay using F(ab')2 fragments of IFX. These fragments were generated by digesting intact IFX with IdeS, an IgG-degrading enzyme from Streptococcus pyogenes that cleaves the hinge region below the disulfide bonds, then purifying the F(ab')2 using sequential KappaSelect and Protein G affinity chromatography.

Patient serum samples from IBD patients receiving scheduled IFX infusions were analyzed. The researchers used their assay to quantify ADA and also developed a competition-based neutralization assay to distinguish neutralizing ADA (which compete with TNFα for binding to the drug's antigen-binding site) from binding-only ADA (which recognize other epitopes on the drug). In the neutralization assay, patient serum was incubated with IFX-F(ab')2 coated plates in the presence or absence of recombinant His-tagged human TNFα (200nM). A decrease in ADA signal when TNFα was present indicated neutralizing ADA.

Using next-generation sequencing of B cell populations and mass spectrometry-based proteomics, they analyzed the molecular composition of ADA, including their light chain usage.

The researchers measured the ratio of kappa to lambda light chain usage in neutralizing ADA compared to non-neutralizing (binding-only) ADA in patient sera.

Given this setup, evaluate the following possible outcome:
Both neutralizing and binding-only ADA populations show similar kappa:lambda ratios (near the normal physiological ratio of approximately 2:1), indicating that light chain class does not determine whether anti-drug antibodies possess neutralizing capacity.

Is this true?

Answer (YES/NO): NO